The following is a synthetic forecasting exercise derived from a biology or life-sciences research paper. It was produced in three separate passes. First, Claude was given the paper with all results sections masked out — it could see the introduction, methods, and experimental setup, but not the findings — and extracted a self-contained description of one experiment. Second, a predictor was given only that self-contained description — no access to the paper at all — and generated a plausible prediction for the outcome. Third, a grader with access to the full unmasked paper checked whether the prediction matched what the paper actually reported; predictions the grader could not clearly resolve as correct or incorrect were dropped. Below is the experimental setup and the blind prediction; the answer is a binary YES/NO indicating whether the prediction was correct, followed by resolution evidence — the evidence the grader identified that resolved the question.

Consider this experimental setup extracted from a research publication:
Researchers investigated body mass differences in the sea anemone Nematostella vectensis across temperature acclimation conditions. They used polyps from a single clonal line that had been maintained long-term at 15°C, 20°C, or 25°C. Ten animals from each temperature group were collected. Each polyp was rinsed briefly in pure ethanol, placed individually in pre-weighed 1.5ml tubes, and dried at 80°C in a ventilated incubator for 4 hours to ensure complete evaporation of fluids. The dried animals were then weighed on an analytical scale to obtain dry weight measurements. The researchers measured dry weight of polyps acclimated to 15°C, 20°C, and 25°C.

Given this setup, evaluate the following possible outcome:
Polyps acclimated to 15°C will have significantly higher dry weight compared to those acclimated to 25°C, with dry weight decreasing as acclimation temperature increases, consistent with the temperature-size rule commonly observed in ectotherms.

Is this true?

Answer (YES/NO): YES